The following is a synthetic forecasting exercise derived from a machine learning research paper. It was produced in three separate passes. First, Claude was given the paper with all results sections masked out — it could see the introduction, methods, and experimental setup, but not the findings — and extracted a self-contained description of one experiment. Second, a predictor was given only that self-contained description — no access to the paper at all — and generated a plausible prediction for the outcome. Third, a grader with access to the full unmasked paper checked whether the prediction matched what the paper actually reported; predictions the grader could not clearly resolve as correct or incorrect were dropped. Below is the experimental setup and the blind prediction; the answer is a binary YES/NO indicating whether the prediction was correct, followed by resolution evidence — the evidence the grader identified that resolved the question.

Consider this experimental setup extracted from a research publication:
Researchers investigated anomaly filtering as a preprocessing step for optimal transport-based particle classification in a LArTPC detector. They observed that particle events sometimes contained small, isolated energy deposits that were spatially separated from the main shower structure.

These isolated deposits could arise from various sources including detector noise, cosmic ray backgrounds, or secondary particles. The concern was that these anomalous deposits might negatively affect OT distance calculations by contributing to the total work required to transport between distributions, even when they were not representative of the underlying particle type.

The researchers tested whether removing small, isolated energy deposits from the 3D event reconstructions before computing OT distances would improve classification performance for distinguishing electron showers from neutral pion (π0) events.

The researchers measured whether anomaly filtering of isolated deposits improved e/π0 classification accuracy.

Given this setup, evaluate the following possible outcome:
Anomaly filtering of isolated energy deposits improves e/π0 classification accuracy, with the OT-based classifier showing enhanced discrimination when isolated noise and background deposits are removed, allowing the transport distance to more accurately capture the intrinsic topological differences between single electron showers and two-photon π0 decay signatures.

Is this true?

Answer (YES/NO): NO